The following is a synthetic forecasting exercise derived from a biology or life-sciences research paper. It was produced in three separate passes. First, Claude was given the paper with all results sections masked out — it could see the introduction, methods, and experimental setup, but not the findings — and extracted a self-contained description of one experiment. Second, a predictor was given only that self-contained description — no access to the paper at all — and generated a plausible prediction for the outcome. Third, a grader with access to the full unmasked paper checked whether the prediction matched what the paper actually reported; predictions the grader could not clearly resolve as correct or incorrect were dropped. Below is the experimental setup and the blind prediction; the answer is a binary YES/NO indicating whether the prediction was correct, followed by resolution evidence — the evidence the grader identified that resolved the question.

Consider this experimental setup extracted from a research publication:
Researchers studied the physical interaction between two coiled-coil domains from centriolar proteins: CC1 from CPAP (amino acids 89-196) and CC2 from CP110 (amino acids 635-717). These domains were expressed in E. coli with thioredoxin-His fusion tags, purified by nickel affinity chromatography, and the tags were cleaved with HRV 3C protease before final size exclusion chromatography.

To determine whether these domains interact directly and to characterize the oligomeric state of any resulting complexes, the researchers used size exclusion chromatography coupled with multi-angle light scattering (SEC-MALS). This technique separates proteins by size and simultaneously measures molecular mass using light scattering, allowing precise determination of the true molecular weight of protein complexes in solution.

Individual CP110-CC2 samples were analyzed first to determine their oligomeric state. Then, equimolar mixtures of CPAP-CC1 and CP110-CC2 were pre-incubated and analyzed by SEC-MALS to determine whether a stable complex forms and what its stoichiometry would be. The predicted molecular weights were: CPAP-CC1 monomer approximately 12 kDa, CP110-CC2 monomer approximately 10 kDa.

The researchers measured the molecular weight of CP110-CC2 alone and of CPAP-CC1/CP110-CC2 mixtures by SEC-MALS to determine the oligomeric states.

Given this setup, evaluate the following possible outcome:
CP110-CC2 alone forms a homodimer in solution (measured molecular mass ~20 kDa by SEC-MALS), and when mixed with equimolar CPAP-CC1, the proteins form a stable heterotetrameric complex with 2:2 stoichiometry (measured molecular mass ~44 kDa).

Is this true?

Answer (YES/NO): NO